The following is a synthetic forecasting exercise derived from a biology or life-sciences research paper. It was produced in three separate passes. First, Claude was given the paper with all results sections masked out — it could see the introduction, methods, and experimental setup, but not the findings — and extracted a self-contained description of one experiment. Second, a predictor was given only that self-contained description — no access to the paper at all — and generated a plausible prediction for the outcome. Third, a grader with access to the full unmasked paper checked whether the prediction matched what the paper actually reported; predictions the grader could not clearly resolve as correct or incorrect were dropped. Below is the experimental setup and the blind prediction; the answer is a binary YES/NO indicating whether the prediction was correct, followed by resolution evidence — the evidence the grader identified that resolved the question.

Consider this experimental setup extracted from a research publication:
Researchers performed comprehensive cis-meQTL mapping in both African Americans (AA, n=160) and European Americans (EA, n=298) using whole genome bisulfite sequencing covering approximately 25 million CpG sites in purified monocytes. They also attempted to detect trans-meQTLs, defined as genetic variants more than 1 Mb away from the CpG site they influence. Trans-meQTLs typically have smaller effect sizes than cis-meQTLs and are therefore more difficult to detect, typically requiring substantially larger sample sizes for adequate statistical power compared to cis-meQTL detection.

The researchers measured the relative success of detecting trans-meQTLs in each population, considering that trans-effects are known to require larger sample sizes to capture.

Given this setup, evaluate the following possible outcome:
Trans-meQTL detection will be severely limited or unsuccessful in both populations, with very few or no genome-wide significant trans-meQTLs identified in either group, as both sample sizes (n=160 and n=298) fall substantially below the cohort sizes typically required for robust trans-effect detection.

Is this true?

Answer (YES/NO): NO